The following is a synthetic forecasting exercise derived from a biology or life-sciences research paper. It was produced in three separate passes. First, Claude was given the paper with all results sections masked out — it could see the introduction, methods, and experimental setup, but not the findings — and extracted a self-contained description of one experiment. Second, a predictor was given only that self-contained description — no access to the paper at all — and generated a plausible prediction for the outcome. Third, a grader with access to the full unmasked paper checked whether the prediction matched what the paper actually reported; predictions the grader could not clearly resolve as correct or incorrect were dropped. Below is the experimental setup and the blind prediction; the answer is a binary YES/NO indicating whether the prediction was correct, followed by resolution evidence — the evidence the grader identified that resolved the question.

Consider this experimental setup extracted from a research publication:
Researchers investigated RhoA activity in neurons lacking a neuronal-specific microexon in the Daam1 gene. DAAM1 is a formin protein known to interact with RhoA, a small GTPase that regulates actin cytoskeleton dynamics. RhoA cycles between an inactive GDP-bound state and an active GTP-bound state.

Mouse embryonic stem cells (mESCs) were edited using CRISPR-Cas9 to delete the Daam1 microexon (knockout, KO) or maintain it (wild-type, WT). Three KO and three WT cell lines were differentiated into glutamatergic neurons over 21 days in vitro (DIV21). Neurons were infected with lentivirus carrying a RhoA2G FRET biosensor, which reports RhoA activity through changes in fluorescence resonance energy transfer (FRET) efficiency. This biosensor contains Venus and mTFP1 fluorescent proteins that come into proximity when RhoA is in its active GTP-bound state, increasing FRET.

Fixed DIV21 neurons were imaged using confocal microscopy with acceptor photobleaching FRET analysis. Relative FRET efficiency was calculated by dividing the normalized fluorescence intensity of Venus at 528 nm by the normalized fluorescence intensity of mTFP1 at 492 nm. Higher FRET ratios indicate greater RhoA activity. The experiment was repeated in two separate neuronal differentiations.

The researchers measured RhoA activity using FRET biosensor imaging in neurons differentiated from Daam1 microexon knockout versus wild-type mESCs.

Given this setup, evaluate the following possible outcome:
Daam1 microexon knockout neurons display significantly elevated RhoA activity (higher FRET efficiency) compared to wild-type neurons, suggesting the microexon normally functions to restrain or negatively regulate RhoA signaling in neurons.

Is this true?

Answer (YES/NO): YES